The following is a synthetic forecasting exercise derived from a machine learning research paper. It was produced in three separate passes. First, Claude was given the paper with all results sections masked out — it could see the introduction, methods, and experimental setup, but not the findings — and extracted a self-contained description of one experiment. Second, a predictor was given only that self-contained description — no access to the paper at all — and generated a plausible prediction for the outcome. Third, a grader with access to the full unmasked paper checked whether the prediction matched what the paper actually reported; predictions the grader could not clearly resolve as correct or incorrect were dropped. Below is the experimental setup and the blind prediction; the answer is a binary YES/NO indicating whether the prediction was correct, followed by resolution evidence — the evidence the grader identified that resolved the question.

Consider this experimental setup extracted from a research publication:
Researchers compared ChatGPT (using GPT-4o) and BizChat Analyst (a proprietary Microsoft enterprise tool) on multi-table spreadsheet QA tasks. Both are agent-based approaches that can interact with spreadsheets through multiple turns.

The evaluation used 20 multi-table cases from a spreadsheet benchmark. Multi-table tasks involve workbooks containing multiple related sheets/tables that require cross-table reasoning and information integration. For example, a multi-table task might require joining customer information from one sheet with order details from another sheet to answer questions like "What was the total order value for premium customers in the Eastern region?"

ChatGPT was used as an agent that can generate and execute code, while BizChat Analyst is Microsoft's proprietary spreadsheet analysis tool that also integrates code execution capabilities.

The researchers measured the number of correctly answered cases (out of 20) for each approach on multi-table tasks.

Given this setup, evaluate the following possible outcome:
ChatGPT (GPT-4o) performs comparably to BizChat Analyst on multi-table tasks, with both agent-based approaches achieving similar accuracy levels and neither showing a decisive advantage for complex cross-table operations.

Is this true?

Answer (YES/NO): NO